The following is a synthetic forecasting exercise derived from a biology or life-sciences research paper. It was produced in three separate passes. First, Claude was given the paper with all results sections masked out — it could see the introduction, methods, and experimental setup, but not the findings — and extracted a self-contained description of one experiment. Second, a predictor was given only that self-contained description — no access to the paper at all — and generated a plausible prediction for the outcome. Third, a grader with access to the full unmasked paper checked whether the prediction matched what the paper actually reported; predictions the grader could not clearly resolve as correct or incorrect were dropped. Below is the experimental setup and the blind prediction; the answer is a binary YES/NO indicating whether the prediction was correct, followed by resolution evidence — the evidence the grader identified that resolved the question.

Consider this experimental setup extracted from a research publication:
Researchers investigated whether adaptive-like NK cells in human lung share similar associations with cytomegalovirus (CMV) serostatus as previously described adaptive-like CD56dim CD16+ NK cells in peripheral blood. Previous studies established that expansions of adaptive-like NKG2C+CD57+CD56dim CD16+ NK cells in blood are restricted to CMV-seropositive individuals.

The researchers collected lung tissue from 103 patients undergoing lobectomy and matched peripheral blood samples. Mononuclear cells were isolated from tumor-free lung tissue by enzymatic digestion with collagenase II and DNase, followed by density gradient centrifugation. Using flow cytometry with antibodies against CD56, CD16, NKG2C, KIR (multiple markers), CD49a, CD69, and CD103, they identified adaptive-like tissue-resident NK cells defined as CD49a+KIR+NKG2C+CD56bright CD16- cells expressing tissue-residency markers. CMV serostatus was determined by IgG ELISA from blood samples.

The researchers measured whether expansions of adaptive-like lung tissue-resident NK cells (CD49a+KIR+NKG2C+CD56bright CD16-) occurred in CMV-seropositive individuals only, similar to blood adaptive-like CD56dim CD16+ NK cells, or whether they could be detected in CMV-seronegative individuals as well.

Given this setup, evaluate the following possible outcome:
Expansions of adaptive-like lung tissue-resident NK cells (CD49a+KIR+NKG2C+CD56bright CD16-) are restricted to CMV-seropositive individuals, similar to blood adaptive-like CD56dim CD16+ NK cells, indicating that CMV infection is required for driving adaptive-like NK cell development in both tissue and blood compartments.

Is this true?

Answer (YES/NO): NO